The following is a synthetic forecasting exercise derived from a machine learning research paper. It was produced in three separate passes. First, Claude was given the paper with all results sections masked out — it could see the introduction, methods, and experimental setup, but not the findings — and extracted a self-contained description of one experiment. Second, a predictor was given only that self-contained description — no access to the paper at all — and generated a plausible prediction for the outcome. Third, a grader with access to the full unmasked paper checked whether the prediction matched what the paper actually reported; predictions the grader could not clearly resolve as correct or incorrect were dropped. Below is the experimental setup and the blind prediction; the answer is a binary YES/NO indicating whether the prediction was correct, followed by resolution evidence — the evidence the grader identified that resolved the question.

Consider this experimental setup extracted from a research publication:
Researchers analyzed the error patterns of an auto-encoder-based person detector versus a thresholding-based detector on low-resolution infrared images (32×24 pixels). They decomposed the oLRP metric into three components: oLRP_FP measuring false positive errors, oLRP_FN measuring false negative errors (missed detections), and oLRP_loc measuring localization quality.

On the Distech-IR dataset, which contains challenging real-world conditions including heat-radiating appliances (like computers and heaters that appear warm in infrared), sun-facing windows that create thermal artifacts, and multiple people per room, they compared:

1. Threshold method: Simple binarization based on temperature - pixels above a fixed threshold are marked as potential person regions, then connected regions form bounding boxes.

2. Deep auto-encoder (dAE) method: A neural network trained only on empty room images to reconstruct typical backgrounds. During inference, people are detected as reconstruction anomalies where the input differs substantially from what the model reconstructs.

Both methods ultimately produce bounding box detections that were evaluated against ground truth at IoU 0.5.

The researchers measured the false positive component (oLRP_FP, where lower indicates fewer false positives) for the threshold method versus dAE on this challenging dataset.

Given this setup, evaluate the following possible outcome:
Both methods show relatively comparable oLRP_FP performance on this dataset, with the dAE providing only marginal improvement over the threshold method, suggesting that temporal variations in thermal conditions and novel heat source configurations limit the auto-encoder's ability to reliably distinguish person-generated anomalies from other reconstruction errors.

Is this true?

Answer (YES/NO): NO